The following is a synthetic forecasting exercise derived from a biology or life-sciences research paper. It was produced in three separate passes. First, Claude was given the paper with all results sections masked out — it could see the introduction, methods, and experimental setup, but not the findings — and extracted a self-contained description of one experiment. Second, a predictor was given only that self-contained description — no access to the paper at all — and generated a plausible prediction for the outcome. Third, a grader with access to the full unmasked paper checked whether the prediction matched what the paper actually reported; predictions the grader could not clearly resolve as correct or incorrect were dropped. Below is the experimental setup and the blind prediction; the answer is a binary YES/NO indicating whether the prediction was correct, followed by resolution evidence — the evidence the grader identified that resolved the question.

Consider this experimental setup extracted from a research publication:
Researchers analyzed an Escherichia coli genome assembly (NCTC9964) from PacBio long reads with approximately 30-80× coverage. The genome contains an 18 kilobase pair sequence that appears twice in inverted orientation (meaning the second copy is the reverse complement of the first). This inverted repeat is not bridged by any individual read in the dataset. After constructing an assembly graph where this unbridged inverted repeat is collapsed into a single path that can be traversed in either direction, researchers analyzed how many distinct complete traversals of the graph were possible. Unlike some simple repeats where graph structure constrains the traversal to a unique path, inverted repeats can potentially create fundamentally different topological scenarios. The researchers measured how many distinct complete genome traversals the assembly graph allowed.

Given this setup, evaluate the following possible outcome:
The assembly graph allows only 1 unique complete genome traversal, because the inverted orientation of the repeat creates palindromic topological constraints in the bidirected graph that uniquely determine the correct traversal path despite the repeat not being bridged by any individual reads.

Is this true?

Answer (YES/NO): NO